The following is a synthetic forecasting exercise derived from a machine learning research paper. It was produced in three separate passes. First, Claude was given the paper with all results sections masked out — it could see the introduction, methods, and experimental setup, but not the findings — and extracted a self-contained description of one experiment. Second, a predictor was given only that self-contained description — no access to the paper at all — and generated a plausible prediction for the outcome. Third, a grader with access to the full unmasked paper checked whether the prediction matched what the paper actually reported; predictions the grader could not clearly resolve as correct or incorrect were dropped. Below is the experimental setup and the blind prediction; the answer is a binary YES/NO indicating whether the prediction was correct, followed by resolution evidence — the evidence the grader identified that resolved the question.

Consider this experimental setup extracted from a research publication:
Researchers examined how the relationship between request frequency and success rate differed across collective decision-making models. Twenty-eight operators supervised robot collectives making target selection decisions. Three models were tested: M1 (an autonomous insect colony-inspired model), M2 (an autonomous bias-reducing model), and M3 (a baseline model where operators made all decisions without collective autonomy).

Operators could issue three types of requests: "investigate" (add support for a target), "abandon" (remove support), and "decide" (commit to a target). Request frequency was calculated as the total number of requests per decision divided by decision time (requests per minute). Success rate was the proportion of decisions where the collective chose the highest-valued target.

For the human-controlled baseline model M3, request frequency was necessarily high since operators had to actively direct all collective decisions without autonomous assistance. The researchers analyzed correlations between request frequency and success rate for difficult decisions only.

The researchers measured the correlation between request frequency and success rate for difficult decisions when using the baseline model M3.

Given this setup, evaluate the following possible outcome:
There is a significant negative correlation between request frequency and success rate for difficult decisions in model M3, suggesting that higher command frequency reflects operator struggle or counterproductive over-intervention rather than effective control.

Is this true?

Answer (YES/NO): YES